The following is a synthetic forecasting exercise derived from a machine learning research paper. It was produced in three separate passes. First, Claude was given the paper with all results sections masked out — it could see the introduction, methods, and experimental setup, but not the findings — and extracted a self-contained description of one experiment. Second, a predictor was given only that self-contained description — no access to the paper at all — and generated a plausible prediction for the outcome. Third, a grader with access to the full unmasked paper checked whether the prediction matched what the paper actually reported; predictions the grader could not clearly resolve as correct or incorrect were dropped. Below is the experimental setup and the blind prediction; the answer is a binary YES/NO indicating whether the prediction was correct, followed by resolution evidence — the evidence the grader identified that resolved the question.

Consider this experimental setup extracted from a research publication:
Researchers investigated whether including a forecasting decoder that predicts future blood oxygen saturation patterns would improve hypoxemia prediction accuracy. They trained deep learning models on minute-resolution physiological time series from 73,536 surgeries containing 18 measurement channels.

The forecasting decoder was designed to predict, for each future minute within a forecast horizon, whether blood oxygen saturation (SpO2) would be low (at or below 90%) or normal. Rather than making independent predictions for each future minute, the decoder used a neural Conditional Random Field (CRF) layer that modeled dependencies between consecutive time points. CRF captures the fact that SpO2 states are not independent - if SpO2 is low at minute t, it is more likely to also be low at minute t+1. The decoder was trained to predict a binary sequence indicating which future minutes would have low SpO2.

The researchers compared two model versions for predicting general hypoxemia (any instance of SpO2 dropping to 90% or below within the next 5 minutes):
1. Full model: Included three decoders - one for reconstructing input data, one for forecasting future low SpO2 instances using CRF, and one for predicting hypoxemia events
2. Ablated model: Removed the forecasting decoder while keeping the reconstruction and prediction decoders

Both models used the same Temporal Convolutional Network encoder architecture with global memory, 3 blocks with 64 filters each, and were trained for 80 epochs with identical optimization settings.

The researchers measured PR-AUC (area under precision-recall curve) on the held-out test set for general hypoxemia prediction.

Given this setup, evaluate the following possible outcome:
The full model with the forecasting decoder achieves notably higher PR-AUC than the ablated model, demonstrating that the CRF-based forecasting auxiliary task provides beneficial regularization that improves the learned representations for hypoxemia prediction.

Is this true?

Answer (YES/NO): YES